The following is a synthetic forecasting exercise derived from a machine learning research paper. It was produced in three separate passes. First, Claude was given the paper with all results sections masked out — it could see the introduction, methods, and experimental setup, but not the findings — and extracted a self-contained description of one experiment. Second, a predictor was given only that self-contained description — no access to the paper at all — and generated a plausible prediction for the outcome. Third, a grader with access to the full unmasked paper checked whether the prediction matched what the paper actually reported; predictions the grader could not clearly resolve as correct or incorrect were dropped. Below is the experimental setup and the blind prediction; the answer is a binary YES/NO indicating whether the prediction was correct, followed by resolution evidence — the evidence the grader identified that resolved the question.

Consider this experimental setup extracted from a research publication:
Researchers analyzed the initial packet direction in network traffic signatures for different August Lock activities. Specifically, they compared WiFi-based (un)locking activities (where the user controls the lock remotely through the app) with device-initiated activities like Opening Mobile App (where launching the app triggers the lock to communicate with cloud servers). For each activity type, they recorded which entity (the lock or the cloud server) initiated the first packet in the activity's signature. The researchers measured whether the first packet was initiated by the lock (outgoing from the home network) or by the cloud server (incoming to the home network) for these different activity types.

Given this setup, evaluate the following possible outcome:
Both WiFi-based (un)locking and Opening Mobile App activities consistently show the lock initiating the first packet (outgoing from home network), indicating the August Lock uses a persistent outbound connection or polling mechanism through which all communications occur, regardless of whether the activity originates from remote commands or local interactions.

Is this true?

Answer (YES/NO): NO